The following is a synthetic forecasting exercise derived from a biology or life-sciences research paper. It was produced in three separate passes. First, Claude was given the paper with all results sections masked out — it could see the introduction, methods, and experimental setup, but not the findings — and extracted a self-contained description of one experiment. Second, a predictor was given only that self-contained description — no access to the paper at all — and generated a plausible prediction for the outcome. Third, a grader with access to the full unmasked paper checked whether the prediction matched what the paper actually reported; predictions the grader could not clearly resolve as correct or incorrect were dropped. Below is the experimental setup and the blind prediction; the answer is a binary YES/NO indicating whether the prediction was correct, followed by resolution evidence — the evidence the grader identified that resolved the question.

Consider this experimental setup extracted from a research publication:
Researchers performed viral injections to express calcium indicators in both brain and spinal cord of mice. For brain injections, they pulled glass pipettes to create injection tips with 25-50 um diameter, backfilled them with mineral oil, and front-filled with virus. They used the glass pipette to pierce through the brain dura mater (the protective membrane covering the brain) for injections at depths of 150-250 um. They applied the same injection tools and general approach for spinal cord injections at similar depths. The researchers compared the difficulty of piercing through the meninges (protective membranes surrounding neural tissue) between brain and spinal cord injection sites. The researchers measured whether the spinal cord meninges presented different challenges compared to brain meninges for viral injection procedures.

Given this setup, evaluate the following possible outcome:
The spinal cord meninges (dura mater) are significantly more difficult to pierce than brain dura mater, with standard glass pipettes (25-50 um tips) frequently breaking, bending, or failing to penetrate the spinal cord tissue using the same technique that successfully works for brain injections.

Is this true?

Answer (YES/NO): NO